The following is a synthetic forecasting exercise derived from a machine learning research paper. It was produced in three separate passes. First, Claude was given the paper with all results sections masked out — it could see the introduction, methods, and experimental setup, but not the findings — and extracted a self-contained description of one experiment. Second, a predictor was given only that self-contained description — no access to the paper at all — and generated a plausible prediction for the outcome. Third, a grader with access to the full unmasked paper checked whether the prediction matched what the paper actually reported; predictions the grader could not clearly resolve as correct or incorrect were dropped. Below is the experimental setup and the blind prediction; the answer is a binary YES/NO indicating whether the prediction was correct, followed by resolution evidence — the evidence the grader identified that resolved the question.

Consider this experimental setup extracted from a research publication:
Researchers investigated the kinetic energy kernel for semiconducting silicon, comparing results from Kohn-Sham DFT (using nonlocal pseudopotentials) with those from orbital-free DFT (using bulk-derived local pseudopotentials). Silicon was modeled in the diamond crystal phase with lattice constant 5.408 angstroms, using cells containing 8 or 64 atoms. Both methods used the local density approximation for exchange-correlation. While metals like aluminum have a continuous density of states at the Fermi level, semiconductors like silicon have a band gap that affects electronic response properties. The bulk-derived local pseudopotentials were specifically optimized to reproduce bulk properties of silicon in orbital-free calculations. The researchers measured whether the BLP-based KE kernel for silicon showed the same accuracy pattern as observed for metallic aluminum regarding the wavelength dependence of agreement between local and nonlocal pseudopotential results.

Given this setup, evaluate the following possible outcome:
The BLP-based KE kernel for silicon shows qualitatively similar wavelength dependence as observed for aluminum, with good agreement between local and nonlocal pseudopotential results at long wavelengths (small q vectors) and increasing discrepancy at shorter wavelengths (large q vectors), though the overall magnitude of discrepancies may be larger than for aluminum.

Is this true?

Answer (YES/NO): NO